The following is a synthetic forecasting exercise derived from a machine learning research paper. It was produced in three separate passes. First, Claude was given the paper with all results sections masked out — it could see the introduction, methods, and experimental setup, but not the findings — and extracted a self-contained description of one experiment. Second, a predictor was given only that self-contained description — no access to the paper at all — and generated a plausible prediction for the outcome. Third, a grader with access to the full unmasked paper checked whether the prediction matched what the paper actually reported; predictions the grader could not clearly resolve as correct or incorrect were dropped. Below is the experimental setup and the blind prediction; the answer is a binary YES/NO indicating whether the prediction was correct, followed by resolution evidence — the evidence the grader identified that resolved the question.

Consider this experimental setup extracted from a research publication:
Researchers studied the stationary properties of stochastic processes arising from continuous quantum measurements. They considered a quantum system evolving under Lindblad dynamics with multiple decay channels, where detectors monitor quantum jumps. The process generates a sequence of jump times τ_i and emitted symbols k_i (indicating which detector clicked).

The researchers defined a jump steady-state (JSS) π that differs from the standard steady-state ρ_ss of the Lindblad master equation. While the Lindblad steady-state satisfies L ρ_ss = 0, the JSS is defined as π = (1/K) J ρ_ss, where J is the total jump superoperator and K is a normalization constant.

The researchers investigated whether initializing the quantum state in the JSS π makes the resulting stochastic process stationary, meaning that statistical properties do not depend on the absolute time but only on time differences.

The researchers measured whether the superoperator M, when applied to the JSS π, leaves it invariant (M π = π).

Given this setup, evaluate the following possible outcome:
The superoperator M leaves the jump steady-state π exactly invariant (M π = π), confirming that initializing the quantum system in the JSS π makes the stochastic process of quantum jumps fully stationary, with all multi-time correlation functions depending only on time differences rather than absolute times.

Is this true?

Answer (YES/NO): YES